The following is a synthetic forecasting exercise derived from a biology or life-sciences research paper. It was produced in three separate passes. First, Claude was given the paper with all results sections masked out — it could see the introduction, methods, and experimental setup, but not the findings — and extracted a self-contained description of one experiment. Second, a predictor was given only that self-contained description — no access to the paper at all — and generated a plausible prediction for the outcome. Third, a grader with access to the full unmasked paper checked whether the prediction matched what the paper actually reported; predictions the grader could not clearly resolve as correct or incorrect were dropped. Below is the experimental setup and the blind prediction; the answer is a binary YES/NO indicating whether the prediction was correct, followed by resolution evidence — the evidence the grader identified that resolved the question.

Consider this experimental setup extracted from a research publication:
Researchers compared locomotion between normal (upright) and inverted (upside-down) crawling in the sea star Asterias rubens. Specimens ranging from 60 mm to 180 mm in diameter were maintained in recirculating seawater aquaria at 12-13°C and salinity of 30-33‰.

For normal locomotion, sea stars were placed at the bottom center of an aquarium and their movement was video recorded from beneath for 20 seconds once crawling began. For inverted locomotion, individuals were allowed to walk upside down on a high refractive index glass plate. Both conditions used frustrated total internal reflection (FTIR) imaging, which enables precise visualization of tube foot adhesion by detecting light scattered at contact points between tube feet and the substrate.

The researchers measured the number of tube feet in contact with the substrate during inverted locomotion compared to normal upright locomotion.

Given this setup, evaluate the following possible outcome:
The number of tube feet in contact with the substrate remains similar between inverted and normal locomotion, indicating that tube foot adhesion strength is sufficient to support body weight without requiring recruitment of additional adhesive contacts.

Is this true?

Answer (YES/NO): NO